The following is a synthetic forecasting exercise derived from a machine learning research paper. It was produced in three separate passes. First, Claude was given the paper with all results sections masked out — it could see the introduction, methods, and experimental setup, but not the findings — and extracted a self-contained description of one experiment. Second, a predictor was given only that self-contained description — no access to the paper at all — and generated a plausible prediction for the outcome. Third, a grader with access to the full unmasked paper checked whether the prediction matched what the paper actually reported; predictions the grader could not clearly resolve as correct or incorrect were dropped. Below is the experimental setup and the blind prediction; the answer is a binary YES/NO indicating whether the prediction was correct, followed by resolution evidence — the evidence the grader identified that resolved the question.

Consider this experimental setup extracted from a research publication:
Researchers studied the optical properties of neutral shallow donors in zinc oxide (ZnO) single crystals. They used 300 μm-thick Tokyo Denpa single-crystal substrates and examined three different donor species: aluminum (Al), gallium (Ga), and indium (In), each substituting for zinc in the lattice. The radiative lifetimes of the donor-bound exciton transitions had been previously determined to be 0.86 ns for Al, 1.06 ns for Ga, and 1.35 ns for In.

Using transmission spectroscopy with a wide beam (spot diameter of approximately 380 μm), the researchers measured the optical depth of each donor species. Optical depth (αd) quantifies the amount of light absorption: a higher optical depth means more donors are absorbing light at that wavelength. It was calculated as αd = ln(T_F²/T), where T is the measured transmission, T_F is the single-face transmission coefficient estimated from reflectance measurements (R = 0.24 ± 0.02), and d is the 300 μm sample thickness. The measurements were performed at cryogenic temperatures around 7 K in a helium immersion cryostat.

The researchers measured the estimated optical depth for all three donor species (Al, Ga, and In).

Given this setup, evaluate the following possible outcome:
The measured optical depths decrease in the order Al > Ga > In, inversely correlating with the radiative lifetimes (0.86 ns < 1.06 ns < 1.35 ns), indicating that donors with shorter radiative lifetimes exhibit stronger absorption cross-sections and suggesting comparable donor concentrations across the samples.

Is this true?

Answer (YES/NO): NO